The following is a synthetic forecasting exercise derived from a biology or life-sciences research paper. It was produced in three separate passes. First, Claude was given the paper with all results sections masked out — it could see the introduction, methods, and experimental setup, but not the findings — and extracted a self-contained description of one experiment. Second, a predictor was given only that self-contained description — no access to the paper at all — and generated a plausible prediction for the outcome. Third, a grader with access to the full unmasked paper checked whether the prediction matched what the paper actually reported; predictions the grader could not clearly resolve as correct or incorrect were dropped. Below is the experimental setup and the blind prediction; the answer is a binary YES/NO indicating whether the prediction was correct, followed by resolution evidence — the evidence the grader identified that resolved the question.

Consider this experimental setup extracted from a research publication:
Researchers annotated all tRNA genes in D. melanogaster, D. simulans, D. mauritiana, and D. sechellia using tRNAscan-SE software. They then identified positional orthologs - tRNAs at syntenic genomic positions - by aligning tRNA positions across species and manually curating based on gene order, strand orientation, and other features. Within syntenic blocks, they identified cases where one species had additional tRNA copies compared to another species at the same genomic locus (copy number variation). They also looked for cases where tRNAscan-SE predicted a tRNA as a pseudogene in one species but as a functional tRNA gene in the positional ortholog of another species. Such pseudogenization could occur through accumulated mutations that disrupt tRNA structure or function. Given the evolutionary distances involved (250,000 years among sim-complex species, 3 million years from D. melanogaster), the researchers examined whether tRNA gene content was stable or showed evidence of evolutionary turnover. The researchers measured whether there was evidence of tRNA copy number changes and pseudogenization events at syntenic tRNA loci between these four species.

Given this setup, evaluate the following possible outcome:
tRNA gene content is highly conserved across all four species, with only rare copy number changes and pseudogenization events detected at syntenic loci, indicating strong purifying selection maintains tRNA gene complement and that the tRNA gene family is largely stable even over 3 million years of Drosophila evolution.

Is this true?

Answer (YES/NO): NO